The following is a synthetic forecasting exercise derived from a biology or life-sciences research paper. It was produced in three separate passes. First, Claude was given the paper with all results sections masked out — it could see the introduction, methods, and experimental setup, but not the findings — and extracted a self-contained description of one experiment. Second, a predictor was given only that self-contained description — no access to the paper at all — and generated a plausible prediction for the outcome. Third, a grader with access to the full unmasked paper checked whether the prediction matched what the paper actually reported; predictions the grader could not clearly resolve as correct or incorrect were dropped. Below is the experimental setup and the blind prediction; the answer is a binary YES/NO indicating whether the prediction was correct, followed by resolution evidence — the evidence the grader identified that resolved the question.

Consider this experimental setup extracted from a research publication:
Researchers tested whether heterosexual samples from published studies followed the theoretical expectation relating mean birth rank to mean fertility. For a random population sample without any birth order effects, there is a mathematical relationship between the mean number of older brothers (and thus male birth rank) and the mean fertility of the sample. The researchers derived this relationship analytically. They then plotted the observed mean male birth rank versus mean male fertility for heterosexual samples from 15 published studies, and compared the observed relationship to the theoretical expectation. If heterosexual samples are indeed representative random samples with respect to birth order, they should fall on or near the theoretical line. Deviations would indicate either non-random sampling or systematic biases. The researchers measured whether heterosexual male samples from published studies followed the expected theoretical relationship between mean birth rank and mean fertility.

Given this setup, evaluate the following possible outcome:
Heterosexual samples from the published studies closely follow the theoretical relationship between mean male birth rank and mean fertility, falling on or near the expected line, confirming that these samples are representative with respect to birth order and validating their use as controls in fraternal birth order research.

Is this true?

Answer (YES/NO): YES